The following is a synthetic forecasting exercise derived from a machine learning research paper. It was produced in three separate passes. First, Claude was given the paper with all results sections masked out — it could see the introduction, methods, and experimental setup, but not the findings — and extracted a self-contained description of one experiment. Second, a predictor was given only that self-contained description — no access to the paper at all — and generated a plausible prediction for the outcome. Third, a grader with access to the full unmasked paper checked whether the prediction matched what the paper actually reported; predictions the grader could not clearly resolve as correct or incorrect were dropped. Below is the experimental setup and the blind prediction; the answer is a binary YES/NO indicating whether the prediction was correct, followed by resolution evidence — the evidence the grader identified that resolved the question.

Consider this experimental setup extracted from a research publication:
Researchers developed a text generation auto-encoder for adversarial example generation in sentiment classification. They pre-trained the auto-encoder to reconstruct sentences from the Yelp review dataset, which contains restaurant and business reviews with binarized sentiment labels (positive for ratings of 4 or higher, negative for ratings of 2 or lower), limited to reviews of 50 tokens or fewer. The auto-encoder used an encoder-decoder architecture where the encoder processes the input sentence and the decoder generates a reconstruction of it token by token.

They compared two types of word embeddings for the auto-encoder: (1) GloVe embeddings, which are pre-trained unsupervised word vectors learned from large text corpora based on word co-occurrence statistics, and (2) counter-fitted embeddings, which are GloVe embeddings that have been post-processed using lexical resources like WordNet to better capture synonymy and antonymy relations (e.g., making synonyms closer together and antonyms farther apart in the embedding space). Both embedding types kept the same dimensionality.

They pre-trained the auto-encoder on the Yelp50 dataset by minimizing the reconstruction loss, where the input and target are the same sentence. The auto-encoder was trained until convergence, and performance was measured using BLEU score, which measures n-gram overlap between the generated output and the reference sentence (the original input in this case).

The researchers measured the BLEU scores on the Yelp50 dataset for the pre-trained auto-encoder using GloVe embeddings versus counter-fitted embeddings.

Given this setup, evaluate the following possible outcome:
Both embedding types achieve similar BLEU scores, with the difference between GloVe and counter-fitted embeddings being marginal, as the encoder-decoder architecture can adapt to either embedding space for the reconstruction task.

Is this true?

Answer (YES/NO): YES